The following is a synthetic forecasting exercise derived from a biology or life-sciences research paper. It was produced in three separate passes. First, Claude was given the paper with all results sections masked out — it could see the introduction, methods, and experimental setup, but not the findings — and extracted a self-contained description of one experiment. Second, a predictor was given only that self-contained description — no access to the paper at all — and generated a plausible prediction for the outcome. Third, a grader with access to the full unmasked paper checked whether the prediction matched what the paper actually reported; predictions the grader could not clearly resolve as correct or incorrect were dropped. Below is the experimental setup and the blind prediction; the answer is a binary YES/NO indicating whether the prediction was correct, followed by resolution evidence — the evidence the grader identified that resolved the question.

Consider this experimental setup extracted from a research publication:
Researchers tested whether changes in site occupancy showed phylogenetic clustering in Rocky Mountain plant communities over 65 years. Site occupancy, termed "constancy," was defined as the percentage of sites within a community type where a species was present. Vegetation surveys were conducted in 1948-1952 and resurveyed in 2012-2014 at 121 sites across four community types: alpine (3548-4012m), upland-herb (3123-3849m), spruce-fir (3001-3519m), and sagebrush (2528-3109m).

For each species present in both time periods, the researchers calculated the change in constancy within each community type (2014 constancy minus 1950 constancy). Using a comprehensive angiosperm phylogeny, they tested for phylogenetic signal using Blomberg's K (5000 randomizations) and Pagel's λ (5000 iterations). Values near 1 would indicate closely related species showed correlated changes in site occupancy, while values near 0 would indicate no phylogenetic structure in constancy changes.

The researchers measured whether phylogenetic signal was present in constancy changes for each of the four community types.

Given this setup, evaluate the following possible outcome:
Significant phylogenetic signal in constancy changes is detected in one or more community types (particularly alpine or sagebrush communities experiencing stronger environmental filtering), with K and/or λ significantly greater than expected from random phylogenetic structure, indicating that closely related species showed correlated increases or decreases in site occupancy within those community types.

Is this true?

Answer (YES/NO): YES